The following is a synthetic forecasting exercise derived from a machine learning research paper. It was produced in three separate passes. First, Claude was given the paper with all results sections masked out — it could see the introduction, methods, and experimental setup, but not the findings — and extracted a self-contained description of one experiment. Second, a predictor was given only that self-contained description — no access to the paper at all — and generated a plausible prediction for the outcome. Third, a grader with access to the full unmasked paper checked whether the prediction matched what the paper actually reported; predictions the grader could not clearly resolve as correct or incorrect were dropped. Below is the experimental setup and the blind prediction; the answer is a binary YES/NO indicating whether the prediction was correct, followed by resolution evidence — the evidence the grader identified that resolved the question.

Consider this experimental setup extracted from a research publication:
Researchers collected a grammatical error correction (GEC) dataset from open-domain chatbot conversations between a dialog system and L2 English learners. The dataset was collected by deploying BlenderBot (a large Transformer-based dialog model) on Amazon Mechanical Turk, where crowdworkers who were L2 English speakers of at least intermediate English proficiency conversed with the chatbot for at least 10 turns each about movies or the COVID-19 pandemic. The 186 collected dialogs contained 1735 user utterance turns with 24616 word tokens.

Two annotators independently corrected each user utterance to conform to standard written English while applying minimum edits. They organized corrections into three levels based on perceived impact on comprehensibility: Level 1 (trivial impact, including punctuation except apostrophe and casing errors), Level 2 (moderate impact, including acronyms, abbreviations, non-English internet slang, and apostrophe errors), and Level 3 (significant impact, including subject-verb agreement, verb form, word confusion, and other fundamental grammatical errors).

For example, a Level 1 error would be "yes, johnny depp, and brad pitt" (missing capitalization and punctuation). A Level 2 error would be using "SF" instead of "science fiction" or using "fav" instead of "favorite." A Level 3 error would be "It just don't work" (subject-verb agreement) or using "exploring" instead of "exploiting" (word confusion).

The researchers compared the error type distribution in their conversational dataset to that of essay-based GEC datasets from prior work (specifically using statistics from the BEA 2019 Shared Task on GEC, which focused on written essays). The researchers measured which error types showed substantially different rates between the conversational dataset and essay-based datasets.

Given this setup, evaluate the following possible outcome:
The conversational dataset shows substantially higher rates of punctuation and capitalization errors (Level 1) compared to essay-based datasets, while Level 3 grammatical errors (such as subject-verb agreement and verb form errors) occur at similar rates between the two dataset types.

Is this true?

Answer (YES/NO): NO